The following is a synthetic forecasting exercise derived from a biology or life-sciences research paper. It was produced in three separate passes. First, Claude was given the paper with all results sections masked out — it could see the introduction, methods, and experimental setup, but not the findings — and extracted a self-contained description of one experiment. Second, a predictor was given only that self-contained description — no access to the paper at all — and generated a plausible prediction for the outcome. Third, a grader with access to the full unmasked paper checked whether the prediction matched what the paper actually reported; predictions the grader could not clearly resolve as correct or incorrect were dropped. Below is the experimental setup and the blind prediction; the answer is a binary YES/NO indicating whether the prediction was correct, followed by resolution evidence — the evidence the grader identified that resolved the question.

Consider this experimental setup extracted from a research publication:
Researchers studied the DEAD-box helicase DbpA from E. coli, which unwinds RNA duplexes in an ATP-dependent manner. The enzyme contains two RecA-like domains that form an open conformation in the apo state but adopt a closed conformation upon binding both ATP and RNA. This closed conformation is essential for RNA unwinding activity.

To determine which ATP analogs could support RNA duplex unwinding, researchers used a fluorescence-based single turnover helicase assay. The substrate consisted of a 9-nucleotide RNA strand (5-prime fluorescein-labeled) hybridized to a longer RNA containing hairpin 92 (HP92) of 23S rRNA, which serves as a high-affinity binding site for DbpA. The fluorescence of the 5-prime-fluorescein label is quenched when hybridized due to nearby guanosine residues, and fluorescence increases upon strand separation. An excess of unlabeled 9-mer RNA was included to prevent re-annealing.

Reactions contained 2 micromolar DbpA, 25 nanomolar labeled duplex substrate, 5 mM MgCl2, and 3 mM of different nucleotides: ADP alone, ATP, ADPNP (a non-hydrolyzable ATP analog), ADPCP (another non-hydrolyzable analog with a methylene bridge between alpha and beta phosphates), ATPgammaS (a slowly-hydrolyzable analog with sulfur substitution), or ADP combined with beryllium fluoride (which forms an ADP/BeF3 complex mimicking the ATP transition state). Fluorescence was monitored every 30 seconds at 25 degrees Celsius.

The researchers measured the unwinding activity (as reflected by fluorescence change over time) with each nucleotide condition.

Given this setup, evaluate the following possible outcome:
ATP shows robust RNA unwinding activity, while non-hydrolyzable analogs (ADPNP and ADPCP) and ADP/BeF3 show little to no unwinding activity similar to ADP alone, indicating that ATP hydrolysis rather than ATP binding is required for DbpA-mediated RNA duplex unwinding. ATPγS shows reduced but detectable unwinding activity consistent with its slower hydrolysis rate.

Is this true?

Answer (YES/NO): NO